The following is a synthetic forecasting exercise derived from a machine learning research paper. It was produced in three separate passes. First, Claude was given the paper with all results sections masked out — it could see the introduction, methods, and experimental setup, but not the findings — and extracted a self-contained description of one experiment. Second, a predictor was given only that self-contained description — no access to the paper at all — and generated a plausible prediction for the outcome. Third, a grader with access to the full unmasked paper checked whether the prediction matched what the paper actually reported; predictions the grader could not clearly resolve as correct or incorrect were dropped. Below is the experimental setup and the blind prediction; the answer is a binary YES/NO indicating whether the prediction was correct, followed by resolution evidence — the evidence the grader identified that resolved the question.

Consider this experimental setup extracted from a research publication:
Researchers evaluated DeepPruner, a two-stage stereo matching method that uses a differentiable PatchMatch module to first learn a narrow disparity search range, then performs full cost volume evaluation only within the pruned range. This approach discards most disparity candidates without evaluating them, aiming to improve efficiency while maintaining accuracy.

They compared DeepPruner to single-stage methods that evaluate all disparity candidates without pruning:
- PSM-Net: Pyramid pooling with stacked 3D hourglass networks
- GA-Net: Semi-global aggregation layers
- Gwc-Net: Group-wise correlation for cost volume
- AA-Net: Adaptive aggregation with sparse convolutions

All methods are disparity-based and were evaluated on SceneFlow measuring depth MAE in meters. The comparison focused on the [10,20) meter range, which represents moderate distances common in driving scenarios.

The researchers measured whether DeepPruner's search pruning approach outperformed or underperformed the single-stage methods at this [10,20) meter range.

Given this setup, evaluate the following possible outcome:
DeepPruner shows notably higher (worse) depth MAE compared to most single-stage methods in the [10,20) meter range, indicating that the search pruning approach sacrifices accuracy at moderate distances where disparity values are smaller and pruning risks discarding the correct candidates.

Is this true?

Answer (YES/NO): NO